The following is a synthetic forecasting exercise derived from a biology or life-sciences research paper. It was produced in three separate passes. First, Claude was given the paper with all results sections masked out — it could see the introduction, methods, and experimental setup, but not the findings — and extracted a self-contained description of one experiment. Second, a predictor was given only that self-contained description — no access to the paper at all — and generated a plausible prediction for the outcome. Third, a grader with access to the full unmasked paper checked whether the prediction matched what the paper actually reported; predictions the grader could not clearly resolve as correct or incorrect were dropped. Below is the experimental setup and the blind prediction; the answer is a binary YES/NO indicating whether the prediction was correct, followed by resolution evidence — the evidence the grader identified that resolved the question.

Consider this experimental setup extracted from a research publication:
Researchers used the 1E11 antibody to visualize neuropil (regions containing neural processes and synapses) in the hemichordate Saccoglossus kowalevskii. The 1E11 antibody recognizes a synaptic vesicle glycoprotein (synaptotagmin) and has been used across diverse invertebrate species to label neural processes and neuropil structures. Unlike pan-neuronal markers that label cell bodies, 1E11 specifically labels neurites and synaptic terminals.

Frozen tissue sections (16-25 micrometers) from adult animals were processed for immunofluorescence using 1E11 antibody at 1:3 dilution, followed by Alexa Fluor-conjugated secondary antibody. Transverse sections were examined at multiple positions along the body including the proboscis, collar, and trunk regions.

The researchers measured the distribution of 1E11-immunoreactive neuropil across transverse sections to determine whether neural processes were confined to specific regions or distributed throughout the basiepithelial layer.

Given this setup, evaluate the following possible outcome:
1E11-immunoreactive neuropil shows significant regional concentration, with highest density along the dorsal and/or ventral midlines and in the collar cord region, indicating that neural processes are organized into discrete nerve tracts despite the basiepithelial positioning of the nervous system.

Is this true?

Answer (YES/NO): NO